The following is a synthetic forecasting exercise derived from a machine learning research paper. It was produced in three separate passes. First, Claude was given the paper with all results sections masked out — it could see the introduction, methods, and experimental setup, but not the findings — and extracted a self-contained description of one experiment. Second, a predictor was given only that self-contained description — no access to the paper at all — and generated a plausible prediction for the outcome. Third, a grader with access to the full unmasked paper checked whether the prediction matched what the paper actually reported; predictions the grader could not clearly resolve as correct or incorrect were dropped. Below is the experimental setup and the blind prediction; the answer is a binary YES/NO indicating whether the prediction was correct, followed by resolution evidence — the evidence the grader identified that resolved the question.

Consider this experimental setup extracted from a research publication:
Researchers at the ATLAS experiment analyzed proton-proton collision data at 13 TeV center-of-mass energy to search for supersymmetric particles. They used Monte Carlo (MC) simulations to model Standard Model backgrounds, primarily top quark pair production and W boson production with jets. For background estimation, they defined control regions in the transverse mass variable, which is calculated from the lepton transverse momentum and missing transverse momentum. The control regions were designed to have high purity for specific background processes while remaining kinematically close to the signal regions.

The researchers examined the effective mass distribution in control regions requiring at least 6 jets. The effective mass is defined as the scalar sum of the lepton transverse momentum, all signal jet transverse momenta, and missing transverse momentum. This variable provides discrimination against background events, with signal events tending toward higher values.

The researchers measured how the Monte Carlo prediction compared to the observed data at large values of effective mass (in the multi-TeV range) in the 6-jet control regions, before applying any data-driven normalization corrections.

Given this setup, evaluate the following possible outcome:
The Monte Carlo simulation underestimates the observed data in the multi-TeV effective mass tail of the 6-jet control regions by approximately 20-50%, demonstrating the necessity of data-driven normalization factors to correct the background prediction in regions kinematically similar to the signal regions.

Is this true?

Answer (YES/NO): NO